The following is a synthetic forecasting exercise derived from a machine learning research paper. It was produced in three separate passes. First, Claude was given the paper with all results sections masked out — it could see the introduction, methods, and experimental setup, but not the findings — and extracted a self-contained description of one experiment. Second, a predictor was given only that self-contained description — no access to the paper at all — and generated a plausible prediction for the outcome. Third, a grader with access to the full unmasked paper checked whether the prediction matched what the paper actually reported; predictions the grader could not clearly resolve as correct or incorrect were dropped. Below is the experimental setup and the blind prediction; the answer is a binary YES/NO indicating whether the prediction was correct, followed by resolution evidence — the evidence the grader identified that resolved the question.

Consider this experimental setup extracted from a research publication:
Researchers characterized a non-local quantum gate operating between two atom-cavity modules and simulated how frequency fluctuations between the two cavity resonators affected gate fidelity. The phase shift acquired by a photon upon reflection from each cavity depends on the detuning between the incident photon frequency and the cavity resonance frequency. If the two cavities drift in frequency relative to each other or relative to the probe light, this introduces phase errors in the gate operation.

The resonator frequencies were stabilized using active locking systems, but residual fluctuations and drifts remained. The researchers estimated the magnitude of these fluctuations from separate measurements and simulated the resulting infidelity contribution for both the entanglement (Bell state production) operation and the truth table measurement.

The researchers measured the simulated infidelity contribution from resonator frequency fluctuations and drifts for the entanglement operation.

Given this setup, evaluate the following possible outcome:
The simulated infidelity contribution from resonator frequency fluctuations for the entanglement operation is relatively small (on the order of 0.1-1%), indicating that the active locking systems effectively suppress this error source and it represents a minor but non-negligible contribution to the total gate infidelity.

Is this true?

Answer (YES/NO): NO